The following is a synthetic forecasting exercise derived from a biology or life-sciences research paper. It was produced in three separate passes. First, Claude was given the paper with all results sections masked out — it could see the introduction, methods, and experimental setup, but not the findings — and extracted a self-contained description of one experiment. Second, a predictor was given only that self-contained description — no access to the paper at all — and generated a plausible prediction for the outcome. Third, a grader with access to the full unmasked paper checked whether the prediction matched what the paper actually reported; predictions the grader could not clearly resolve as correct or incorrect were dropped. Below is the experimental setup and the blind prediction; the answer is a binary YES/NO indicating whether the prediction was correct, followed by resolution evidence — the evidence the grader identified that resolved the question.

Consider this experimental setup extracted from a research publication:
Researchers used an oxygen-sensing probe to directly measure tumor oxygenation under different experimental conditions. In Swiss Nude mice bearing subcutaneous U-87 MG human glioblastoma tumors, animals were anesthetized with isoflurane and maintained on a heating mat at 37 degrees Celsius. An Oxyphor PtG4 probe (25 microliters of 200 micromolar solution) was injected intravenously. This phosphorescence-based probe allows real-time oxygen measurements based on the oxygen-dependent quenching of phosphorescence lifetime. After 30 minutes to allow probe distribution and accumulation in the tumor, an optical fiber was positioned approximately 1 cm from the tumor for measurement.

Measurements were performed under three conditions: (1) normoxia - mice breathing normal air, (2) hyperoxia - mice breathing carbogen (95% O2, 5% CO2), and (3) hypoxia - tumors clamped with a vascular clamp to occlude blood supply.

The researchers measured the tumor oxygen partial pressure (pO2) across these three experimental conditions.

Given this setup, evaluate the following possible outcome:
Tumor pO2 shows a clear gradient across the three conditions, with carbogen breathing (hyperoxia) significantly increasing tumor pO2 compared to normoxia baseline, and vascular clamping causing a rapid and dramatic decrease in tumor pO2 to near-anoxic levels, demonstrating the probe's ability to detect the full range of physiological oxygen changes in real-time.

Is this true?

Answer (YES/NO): NO